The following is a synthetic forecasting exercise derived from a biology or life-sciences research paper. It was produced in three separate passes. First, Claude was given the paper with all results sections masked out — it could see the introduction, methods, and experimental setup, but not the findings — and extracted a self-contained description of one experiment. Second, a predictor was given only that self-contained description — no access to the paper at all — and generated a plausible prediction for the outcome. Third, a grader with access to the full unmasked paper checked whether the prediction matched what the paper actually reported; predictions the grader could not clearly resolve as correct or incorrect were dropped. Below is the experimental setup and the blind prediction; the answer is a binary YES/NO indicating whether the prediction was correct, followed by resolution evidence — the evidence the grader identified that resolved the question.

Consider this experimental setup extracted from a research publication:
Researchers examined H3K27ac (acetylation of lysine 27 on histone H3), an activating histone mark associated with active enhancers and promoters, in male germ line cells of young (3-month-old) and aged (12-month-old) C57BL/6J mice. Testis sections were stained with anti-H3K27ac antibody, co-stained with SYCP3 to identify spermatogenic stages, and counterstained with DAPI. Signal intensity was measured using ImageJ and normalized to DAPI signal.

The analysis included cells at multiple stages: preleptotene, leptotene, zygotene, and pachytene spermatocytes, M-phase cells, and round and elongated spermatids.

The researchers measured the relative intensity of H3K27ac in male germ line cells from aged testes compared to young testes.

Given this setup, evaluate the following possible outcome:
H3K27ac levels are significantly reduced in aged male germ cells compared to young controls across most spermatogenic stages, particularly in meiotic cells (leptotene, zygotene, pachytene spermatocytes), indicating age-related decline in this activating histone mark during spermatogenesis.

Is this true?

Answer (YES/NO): NO